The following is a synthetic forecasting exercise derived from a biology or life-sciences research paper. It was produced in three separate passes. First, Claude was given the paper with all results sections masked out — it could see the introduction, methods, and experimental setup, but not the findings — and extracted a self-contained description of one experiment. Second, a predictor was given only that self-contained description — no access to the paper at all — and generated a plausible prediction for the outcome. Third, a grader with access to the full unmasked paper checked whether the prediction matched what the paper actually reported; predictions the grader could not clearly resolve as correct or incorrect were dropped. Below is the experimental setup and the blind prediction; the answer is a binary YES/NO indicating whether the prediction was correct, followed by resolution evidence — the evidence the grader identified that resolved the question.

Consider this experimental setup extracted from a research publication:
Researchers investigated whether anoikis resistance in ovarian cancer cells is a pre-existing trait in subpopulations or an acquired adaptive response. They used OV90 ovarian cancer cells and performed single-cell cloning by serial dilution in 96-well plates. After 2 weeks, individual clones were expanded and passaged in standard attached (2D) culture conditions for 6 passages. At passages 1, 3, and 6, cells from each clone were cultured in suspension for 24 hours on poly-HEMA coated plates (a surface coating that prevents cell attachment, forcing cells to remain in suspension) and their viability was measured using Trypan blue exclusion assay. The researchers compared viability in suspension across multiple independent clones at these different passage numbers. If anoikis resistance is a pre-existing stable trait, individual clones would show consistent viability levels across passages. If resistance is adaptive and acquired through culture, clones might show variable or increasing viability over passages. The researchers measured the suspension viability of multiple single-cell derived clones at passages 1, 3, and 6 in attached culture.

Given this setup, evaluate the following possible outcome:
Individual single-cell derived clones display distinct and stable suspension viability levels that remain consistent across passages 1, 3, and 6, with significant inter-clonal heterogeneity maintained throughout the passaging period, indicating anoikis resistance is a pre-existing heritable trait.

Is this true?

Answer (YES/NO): NO